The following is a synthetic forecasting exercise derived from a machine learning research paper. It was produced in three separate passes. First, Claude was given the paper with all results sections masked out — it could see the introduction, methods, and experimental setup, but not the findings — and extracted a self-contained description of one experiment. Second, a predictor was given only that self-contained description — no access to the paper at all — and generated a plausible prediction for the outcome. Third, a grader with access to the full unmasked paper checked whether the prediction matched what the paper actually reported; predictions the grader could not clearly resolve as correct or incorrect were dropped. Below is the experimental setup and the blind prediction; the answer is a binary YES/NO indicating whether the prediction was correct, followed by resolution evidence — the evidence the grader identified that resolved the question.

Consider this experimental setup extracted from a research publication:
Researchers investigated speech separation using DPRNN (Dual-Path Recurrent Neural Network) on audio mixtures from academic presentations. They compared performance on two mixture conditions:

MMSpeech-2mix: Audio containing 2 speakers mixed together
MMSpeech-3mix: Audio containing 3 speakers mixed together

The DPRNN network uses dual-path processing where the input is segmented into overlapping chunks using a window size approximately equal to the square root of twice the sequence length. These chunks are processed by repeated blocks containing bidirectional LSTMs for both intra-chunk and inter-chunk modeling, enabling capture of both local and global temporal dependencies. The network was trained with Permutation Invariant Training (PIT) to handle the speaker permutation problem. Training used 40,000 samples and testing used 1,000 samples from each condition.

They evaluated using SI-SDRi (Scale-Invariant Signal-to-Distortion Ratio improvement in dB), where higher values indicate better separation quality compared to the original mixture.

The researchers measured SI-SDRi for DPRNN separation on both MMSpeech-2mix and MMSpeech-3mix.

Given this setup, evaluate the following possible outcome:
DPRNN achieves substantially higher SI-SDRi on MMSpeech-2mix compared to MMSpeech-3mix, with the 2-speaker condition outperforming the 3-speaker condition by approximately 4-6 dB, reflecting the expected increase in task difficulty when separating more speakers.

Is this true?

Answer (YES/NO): NO